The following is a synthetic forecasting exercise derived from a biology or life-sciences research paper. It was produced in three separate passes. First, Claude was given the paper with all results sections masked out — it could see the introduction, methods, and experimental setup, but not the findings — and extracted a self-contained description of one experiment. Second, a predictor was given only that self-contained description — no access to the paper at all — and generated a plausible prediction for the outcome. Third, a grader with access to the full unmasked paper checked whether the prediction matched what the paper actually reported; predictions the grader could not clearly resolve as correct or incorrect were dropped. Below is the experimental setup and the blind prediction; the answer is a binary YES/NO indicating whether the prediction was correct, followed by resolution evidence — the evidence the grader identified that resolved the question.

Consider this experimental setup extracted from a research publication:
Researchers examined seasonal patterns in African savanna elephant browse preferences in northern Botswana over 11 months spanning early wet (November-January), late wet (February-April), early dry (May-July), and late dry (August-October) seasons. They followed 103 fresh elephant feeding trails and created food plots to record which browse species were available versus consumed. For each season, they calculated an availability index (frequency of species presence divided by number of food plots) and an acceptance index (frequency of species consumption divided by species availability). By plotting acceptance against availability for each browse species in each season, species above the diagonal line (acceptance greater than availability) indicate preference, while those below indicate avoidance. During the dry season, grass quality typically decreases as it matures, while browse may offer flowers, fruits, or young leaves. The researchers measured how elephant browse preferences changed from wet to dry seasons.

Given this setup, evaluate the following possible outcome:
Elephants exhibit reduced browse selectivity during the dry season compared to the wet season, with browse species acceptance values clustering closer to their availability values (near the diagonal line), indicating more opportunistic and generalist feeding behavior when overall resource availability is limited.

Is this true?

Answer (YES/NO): NO